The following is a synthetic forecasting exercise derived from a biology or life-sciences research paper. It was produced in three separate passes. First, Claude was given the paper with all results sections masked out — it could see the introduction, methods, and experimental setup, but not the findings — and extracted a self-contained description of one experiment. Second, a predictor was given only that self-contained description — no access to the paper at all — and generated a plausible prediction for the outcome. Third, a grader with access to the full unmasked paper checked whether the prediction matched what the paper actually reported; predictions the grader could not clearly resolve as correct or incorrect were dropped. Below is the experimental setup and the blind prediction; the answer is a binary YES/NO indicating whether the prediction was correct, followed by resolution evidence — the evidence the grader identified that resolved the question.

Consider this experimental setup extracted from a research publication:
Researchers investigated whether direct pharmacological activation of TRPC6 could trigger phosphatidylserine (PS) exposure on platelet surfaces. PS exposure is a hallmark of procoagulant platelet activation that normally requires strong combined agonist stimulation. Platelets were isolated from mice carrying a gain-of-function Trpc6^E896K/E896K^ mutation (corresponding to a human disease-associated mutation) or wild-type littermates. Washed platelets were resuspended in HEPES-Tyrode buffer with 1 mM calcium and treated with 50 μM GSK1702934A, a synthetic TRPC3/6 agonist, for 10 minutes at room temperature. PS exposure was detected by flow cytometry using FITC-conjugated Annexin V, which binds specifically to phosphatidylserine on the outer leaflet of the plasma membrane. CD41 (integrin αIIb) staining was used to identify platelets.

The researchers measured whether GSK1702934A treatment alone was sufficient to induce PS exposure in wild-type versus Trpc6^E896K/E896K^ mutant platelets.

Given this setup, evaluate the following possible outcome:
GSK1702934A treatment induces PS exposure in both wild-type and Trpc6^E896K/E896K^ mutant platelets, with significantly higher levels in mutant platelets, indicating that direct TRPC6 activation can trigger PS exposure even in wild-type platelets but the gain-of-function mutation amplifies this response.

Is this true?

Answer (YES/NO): NO